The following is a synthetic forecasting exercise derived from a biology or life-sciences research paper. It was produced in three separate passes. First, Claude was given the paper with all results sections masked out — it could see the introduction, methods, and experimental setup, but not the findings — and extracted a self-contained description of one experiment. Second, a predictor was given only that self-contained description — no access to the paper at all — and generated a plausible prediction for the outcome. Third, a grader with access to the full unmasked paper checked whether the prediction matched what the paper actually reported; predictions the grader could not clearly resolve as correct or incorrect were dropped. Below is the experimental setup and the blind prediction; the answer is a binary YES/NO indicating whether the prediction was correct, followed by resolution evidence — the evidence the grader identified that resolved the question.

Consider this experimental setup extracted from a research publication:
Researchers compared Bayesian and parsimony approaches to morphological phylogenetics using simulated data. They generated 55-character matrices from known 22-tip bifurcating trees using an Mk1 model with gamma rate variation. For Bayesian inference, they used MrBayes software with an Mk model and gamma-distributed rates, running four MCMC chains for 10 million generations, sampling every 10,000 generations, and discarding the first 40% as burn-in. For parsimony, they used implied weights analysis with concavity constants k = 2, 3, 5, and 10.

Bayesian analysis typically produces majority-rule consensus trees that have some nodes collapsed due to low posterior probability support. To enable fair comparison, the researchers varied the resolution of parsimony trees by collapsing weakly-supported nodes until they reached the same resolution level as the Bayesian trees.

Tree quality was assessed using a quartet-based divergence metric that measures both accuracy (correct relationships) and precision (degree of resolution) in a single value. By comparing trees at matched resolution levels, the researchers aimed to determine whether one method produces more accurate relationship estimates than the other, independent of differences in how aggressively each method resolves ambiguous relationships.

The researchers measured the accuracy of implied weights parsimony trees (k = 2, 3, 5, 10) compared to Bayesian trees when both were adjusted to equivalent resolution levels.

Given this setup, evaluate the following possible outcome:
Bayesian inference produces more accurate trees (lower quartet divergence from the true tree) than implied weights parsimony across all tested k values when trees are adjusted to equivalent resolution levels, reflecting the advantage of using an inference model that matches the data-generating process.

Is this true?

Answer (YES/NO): NO